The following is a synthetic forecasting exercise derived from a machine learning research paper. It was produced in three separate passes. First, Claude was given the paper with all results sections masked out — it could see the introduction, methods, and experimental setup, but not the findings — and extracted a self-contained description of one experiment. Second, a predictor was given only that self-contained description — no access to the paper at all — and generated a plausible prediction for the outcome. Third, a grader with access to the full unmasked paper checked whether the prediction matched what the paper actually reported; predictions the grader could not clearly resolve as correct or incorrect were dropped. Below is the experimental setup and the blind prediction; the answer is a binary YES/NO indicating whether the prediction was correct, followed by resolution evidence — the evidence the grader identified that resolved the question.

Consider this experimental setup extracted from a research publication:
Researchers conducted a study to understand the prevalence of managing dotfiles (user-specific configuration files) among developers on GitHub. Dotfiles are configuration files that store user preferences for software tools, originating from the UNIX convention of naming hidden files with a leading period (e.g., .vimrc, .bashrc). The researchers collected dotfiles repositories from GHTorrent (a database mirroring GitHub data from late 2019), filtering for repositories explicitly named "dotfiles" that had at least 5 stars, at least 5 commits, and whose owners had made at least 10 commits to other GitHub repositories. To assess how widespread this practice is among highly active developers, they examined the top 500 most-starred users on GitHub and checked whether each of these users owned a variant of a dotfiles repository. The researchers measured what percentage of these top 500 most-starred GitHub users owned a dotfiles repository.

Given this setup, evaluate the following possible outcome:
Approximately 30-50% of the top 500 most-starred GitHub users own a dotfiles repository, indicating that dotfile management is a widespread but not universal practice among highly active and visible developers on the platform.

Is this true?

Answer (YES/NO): NO